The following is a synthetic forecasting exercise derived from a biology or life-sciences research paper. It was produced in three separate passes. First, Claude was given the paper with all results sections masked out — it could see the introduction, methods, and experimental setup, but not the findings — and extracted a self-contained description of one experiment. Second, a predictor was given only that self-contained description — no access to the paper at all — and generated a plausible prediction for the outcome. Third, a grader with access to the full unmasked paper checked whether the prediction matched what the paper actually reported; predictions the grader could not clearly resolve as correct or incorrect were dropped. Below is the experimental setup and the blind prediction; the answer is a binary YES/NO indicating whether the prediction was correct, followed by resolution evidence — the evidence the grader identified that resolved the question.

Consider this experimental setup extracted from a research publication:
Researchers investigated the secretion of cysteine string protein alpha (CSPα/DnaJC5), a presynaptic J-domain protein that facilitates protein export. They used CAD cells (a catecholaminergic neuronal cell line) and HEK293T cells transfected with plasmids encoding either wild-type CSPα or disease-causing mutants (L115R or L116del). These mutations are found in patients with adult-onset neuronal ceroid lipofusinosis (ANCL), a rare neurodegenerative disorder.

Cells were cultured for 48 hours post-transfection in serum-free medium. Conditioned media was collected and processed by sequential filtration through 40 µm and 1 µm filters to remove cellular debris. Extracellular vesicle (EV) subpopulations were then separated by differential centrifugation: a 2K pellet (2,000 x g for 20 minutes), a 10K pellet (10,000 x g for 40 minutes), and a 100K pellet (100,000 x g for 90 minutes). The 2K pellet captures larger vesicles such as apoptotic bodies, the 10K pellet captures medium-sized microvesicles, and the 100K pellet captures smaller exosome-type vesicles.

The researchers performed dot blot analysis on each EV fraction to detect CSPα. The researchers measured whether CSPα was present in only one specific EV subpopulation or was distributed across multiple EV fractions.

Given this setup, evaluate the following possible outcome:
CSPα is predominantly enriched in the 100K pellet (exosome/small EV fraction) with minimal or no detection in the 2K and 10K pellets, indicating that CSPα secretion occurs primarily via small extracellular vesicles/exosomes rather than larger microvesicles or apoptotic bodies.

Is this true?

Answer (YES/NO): NO